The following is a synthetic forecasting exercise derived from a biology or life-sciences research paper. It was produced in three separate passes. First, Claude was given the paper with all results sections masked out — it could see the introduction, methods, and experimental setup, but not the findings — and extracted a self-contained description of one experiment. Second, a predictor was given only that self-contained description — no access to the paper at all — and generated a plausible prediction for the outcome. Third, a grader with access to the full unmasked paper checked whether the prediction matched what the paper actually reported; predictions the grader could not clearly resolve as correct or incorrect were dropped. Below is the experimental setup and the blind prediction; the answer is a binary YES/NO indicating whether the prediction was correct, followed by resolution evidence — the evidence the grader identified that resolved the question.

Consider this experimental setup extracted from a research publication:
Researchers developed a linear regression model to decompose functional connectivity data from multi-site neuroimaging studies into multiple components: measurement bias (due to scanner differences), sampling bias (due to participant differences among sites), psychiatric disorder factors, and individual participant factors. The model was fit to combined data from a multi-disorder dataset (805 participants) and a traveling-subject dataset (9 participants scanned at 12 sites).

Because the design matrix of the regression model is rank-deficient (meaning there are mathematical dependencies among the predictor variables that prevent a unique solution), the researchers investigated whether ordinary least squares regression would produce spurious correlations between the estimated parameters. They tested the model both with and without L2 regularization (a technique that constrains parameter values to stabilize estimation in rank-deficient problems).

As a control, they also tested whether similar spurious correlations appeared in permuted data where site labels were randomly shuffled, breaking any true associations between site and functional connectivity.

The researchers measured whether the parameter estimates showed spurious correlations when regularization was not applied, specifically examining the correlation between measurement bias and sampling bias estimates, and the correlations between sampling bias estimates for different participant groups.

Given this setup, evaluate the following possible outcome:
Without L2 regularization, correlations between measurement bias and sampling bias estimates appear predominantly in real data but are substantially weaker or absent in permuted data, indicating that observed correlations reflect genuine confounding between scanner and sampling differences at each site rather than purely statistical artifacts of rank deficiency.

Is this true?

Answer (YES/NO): NO